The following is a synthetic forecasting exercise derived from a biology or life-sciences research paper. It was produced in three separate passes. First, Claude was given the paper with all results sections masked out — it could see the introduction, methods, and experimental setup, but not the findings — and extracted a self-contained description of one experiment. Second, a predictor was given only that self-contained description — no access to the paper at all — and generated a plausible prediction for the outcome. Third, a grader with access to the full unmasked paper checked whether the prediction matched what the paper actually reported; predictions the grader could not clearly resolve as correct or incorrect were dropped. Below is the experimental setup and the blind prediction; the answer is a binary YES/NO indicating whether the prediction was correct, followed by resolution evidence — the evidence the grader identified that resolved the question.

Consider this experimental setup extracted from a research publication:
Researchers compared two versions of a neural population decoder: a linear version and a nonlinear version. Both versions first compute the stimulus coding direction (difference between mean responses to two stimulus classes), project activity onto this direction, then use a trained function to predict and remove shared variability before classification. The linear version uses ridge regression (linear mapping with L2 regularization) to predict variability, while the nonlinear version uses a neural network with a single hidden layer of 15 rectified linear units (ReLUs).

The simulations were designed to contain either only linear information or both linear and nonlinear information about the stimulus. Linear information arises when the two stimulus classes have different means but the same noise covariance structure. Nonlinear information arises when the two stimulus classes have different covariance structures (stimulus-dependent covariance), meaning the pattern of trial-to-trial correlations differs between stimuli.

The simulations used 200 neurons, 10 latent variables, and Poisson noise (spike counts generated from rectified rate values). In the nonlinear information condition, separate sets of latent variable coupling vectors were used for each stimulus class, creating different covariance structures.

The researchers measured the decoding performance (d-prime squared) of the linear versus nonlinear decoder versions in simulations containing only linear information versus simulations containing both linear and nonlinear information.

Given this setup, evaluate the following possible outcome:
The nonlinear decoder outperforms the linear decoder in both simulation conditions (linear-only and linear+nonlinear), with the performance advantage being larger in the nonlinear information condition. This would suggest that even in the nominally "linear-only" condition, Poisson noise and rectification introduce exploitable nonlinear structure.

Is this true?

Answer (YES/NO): NO